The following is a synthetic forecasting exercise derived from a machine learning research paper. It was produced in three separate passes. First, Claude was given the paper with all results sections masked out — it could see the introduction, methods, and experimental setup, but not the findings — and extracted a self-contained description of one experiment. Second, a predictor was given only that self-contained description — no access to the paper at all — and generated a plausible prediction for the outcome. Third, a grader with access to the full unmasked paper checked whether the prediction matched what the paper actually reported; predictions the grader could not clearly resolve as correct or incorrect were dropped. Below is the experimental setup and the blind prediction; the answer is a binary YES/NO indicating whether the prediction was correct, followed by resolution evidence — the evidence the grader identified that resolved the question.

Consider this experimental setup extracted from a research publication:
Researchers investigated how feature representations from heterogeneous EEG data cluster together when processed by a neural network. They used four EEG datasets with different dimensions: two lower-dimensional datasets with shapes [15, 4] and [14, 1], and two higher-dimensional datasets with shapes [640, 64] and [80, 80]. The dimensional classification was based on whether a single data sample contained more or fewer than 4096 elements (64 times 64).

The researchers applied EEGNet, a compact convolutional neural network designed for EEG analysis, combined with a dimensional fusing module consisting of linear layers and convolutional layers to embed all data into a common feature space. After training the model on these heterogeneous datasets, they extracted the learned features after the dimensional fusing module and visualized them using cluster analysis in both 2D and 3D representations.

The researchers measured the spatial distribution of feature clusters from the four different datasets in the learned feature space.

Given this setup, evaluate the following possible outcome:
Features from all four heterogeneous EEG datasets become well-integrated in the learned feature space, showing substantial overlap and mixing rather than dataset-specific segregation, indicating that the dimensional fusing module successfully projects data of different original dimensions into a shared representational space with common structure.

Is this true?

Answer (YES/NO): NO